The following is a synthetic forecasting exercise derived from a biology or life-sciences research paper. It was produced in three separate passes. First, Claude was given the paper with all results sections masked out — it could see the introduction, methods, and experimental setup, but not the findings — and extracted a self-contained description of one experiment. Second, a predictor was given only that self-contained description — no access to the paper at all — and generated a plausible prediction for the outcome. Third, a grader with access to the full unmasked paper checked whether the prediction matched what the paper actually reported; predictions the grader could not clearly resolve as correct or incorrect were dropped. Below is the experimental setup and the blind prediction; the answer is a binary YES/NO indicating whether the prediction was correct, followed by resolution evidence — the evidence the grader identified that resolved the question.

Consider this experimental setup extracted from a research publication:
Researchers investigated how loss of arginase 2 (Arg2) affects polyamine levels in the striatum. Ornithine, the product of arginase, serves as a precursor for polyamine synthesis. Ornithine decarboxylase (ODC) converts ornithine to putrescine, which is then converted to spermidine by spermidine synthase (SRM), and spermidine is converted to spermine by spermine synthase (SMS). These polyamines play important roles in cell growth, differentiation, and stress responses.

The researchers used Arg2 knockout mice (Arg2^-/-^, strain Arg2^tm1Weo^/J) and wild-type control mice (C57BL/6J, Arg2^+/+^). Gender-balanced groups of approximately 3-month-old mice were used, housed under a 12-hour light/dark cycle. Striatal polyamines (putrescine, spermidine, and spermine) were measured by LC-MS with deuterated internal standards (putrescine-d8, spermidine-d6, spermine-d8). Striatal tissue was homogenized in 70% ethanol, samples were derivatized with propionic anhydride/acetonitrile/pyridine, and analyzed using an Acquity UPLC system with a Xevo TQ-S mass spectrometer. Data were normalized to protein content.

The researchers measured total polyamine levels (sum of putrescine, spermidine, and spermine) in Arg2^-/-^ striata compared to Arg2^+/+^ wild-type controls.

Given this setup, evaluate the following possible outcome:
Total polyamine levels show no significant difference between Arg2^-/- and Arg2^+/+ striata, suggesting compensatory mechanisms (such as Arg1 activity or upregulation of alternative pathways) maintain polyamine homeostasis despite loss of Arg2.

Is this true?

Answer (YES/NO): NO